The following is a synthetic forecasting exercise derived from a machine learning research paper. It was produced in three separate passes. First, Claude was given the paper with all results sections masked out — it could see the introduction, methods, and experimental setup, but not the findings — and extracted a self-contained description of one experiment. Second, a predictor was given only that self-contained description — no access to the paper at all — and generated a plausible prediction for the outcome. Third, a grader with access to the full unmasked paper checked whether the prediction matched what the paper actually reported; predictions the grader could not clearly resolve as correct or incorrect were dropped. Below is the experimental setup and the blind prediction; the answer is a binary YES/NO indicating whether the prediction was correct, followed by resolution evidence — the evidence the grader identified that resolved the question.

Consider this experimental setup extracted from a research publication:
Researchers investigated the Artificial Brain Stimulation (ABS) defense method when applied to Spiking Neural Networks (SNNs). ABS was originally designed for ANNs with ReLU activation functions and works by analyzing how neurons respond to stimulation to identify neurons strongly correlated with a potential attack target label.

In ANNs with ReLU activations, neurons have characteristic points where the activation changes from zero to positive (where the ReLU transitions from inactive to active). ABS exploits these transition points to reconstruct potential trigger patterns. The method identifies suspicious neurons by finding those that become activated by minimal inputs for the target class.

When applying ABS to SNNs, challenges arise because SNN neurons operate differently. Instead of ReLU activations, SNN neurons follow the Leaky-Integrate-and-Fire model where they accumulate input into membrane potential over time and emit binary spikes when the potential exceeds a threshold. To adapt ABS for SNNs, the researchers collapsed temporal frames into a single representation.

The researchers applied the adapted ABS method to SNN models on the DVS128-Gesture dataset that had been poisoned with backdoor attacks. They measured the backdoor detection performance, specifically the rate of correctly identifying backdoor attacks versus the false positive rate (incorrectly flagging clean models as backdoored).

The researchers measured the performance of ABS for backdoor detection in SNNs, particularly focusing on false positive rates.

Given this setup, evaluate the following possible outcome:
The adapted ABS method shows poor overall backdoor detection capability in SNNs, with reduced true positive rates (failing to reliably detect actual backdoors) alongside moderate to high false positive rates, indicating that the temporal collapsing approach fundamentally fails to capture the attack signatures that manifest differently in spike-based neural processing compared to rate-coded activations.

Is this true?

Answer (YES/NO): NO